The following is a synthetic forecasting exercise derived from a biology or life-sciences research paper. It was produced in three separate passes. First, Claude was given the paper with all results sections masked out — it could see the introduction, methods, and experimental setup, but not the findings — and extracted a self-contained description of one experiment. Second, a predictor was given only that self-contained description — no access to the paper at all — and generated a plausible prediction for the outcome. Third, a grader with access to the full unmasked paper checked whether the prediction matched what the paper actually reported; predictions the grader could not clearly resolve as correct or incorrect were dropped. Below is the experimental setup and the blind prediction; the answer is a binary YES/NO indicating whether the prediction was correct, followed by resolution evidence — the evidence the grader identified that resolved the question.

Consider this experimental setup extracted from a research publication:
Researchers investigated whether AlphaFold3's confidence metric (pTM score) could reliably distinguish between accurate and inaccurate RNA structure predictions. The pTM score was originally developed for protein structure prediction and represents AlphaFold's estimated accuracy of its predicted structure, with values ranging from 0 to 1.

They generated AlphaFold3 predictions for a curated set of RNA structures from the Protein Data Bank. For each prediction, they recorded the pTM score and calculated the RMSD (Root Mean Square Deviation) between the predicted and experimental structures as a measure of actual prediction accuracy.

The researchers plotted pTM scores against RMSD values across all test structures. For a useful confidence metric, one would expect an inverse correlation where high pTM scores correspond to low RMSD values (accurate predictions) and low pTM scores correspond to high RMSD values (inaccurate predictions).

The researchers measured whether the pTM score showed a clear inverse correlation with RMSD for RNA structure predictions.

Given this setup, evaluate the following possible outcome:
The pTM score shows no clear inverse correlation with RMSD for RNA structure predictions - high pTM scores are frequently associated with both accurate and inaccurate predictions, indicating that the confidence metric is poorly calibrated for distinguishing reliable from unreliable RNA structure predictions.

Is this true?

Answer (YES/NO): NO